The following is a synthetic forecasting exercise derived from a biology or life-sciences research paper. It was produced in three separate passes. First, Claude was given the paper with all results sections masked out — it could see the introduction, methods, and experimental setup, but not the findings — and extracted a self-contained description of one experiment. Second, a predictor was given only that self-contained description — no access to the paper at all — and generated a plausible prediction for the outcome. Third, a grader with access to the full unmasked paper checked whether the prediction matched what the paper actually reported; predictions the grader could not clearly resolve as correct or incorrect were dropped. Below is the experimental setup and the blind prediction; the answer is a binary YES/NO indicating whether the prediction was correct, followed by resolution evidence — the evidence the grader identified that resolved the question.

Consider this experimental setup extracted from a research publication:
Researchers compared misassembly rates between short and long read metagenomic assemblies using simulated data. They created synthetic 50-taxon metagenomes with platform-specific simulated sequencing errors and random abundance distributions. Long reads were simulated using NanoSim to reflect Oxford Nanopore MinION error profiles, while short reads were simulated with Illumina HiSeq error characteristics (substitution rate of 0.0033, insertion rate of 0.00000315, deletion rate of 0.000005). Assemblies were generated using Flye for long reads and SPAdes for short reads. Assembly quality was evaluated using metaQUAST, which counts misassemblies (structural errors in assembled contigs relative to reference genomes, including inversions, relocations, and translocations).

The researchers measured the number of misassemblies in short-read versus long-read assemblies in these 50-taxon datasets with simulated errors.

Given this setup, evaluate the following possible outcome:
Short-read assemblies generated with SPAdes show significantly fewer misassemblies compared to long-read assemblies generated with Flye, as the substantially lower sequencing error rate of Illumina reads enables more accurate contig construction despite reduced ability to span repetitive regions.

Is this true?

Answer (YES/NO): YES